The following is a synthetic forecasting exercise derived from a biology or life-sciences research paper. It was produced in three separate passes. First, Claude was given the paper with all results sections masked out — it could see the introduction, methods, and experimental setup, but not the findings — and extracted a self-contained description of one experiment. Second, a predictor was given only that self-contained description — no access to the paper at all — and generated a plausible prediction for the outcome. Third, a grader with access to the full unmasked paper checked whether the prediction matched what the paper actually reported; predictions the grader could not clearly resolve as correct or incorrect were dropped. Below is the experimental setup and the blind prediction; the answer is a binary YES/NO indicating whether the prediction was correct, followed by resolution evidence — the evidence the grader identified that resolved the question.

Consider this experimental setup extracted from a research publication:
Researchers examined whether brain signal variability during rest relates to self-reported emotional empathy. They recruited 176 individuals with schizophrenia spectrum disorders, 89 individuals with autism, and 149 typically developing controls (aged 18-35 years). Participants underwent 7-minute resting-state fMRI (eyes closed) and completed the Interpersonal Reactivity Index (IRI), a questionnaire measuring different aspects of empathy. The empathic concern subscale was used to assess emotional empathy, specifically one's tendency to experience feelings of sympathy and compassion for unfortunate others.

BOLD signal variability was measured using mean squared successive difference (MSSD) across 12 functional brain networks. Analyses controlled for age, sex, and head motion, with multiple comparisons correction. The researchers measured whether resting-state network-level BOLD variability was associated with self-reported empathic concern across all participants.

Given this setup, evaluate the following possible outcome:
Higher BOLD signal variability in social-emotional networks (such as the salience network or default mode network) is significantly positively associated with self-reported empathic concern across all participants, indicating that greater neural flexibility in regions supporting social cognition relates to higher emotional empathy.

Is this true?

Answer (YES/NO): NO